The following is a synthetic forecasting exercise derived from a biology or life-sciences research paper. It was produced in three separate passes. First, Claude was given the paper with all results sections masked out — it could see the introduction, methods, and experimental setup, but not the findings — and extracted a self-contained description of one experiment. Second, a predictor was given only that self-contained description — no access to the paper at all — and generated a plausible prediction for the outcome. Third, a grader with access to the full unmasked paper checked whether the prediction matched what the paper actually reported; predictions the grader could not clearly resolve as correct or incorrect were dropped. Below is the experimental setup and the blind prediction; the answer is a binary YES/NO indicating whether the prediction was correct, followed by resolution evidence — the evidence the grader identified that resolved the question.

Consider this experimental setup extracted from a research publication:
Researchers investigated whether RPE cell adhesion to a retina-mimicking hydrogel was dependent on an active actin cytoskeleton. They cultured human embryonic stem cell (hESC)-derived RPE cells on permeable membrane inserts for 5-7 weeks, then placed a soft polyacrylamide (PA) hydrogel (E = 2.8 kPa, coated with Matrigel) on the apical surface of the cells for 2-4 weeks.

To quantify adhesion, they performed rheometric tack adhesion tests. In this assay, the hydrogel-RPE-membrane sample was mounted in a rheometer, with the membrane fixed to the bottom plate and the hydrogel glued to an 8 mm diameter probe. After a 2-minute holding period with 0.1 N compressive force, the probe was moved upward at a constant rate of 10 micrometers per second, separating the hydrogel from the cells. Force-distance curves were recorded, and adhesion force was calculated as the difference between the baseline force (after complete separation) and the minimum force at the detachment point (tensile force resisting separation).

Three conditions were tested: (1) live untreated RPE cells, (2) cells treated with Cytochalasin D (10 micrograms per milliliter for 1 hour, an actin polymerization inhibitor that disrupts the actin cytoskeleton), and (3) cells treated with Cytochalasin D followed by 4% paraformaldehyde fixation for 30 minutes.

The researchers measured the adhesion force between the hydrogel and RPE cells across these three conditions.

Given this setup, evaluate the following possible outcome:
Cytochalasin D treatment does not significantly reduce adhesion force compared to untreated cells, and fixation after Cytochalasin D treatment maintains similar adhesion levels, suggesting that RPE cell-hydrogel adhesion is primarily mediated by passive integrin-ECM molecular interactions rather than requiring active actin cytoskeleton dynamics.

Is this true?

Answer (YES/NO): NO